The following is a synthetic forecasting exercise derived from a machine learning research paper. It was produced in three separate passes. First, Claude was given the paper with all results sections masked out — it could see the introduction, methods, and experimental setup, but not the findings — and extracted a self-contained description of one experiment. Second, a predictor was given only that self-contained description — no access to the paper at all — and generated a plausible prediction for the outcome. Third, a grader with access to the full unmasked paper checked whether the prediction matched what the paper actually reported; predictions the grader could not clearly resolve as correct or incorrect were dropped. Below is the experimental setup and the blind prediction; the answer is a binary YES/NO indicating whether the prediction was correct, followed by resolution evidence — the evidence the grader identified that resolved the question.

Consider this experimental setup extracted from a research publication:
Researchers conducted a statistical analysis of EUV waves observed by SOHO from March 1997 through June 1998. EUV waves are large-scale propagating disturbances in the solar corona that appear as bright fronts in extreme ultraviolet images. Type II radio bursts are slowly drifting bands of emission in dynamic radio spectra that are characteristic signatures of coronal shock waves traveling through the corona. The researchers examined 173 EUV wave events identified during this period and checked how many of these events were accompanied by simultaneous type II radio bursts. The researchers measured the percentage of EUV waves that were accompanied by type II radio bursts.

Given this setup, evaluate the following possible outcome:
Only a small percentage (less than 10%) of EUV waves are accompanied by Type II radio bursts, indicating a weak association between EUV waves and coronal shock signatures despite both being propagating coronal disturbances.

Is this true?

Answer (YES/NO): NO